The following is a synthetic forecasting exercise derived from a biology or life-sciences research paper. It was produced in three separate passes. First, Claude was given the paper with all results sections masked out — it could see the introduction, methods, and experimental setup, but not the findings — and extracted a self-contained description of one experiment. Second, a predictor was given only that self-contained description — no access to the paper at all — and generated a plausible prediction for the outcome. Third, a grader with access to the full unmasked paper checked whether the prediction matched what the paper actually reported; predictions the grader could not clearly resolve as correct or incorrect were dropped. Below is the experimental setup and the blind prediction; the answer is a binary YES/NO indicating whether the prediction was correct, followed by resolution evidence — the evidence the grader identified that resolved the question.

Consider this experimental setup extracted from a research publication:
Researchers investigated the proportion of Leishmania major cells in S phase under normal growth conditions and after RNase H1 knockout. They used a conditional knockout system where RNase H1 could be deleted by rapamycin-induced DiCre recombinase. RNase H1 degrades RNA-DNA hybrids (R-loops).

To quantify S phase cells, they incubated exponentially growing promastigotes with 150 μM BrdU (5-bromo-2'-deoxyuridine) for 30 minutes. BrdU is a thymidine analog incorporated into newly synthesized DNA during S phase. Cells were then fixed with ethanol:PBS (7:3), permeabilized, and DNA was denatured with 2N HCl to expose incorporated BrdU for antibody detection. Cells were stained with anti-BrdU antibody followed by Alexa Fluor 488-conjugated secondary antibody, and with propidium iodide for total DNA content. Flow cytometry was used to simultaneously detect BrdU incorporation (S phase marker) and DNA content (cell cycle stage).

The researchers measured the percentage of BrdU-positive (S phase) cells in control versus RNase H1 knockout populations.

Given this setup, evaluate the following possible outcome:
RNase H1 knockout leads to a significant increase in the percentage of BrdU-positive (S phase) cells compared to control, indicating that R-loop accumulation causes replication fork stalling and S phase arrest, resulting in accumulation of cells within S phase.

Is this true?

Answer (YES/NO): NO